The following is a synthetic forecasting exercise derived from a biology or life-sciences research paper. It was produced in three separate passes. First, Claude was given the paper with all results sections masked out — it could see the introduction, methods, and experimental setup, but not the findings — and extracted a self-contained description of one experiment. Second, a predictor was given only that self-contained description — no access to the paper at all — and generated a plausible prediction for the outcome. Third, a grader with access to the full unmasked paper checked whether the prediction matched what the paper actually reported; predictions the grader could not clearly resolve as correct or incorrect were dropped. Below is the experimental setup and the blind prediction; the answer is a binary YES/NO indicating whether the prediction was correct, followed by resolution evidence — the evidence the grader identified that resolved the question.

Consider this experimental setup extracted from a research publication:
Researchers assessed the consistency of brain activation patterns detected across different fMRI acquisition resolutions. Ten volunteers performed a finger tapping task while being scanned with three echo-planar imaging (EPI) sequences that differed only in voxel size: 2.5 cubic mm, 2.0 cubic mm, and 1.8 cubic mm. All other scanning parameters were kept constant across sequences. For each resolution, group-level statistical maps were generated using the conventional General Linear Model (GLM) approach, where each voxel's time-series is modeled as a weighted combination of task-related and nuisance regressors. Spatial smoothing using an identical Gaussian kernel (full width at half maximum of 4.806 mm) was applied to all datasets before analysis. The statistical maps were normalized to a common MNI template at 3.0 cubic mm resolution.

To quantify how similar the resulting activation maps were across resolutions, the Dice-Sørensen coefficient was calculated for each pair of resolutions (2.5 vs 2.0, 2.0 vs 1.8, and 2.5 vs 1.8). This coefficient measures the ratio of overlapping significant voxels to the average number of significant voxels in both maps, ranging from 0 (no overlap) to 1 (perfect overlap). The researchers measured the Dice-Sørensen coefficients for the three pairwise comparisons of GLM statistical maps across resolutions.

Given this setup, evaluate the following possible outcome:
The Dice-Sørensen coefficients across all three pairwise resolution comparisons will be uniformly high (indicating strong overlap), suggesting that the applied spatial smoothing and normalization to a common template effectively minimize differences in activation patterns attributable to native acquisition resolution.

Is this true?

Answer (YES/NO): NO